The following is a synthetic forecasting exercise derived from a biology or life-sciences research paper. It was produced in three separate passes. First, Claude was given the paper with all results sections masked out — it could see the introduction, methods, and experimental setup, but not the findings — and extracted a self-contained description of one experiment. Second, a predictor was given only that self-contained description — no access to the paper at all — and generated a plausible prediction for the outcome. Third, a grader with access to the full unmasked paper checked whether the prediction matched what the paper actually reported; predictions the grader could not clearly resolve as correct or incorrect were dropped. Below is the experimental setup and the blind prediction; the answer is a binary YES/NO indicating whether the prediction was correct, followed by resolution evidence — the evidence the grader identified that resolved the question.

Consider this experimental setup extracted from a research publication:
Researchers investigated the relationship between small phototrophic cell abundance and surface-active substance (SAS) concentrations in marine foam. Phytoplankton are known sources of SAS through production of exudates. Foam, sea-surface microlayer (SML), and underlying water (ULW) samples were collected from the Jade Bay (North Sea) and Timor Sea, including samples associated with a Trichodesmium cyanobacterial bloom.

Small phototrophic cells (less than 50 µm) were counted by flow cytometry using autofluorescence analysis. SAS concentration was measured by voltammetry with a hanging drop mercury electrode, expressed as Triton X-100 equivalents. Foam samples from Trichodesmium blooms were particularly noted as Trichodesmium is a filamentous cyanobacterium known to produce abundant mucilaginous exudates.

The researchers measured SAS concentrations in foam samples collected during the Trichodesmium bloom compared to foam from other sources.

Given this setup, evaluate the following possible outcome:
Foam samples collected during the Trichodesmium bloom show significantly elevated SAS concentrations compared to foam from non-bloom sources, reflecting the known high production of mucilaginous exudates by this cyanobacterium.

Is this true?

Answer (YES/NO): YES